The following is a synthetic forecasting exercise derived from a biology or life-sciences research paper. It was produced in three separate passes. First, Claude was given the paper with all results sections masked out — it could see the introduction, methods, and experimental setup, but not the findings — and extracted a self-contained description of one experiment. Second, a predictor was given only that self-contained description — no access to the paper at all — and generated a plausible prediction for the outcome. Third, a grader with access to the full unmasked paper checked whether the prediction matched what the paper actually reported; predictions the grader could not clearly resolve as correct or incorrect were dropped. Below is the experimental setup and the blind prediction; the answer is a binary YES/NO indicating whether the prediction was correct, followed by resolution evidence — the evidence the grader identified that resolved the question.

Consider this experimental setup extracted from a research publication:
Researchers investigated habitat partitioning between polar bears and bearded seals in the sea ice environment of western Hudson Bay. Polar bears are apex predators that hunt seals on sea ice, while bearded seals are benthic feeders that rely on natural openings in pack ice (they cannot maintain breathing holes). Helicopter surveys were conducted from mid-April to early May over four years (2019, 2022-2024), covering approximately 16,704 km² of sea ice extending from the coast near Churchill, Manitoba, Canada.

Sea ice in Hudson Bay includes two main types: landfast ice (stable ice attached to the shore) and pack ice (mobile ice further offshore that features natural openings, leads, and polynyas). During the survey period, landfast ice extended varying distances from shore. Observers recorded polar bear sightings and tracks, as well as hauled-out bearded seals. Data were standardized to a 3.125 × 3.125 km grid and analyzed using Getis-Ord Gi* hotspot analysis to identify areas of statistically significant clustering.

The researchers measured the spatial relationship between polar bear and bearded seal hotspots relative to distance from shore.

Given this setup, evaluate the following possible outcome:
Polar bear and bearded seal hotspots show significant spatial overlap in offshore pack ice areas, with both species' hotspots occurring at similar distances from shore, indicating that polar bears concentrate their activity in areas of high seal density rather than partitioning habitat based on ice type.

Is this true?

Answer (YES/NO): YES